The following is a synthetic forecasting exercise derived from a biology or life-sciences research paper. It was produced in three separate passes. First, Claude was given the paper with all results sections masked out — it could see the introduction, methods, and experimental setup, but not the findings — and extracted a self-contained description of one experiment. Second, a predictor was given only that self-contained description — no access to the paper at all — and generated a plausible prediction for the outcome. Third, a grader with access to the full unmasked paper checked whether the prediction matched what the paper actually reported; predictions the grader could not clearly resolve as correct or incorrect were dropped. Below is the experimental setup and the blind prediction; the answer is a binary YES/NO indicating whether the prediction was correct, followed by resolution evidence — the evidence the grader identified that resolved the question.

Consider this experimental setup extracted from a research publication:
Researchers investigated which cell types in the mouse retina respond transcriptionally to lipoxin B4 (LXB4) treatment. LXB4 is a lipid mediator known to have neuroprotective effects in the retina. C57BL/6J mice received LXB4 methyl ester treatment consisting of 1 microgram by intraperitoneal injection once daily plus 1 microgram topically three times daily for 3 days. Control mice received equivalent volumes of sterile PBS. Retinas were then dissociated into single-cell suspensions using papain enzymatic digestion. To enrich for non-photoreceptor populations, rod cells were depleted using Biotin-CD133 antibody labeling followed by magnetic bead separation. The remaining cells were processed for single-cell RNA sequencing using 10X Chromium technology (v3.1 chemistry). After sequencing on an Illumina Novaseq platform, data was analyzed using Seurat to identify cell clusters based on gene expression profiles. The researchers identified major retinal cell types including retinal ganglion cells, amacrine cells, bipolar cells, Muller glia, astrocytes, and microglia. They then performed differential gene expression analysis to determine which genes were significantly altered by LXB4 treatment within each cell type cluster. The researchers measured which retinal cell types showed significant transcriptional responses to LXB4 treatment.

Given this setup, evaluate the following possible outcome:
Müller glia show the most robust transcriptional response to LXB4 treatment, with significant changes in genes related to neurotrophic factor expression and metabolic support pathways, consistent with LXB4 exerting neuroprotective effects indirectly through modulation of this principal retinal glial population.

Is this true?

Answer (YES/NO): NO